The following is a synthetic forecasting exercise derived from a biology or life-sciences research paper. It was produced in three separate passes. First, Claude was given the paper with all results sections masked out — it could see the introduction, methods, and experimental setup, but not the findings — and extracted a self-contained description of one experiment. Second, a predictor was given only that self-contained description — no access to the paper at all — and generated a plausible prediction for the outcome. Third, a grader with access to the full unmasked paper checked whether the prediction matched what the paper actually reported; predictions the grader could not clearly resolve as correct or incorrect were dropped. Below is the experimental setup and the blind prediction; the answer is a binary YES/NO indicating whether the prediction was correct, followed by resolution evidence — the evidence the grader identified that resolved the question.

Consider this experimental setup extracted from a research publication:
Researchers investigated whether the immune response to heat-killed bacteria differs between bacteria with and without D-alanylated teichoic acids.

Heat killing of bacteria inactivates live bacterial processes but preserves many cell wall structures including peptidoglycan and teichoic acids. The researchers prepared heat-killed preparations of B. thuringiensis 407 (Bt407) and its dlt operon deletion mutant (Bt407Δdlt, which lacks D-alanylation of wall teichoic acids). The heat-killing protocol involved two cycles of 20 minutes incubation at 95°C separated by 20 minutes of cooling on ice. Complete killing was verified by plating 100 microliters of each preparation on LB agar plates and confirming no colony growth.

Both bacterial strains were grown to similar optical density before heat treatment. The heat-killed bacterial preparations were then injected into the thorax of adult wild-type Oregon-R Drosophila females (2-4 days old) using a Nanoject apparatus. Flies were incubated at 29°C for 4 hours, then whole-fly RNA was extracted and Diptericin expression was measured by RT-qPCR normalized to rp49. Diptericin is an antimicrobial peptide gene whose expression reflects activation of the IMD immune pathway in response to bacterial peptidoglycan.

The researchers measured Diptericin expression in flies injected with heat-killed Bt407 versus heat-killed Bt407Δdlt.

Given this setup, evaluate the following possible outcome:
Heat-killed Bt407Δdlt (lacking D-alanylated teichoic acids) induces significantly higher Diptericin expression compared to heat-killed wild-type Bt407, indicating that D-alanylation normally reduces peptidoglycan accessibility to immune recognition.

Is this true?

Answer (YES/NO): YES